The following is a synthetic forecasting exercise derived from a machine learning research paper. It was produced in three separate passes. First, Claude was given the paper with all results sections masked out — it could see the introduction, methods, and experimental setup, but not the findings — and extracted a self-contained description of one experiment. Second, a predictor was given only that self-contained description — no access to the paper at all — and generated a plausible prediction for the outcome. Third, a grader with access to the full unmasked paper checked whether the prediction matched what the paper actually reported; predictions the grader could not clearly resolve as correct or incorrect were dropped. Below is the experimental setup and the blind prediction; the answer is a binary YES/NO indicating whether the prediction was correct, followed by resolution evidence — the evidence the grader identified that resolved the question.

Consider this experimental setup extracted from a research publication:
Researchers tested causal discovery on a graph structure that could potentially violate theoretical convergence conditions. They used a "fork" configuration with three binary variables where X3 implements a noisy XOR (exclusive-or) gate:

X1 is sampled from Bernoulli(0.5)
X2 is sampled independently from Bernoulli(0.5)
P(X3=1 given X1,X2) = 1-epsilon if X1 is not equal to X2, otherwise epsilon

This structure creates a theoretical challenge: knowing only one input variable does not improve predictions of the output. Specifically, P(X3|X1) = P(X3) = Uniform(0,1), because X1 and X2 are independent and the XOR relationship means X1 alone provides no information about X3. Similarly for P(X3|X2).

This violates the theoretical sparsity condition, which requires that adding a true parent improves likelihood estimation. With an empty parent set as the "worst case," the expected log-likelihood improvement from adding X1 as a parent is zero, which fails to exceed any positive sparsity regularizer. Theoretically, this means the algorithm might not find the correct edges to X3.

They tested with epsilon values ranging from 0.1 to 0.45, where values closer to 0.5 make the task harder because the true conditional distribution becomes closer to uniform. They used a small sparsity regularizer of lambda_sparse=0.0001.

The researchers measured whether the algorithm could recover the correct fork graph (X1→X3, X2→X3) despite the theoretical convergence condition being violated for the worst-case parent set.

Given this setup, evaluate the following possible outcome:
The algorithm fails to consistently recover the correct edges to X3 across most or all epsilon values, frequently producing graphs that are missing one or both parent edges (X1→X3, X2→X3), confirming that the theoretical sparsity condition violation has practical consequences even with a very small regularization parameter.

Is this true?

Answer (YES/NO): NO